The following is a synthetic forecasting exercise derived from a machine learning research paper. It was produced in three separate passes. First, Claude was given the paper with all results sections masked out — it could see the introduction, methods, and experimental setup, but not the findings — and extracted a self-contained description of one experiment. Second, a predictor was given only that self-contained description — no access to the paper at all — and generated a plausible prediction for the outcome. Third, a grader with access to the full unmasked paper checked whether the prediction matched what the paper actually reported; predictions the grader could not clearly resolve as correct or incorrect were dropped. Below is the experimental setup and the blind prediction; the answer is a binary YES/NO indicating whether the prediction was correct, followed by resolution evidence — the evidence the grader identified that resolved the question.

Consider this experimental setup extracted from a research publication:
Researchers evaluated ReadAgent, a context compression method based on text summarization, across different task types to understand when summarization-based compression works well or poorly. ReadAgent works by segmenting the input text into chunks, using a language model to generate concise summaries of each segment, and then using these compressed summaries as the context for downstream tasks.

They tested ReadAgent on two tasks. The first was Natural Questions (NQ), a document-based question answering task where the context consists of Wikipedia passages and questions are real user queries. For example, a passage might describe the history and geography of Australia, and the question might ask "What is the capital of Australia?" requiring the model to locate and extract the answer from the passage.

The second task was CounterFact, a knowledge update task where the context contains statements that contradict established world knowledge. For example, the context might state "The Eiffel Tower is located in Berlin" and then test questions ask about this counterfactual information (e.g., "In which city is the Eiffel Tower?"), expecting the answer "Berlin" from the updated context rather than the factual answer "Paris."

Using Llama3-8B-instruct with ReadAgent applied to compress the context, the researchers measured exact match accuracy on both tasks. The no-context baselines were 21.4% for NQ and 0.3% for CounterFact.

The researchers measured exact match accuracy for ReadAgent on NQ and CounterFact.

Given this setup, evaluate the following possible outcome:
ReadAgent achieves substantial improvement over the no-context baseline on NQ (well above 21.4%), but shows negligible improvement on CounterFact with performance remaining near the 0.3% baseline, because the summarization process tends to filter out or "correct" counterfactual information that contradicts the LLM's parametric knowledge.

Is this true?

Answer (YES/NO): YES